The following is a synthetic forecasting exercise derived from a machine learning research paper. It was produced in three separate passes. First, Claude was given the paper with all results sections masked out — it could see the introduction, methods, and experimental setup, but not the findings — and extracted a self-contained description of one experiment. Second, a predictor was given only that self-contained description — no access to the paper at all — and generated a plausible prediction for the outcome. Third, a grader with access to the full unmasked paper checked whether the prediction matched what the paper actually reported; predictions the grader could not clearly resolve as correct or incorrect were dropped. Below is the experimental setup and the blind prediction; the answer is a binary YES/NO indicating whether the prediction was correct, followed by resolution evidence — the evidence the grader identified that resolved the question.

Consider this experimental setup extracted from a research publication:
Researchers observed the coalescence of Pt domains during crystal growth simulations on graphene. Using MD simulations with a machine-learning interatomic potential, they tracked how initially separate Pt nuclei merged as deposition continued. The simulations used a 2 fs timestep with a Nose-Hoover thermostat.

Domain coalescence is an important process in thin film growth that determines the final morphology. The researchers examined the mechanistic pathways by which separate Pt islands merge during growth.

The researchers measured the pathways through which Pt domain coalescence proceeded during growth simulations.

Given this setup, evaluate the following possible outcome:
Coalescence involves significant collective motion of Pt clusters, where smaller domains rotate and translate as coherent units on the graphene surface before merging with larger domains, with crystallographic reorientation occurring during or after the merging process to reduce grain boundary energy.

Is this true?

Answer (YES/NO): NO